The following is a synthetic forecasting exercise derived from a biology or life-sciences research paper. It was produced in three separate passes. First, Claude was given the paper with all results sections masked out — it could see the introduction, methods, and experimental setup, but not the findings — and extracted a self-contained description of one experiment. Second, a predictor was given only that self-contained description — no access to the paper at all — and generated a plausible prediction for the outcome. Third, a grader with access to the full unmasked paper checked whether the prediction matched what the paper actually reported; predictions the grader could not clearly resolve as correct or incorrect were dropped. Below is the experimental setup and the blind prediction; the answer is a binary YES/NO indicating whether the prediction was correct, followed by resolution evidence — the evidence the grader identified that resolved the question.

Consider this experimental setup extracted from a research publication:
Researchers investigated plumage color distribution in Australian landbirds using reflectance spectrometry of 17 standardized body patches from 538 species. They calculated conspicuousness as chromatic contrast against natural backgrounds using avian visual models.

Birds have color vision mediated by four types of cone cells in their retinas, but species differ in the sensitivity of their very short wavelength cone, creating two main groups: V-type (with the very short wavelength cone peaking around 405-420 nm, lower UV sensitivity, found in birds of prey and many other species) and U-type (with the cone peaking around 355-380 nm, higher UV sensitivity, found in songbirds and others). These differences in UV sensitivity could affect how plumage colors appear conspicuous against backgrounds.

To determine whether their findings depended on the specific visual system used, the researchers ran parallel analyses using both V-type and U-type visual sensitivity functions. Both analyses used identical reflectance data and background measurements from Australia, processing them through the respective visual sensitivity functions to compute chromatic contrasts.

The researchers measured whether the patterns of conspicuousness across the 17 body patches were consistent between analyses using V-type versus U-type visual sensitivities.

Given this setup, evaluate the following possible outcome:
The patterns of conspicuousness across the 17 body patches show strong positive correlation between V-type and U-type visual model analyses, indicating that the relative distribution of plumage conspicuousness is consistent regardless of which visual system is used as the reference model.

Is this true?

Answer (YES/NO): NO